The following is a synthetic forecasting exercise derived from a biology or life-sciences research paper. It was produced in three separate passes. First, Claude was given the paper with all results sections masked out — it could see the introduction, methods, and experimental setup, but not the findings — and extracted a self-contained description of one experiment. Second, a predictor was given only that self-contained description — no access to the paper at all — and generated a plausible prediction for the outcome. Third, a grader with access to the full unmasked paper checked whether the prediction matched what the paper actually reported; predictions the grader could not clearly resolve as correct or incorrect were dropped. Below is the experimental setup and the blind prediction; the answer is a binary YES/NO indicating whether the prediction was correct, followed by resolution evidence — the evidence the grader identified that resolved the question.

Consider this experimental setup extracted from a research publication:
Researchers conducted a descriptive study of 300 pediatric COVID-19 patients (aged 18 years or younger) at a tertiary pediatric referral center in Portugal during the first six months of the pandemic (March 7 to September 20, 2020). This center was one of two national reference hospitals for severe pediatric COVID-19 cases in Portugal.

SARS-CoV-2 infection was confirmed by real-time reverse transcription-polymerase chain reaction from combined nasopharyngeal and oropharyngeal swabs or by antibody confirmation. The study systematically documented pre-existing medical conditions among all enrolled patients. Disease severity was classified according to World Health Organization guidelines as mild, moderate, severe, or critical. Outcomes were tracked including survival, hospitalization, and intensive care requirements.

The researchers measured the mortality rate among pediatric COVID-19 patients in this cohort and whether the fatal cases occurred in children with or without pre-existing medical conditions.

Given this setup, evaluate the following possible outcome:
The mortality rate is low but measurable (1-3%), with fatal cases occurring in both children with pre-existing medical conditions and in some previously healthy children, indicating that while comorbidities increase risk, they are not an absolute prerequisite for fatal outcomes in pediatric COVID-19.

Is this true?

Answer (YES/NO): NO